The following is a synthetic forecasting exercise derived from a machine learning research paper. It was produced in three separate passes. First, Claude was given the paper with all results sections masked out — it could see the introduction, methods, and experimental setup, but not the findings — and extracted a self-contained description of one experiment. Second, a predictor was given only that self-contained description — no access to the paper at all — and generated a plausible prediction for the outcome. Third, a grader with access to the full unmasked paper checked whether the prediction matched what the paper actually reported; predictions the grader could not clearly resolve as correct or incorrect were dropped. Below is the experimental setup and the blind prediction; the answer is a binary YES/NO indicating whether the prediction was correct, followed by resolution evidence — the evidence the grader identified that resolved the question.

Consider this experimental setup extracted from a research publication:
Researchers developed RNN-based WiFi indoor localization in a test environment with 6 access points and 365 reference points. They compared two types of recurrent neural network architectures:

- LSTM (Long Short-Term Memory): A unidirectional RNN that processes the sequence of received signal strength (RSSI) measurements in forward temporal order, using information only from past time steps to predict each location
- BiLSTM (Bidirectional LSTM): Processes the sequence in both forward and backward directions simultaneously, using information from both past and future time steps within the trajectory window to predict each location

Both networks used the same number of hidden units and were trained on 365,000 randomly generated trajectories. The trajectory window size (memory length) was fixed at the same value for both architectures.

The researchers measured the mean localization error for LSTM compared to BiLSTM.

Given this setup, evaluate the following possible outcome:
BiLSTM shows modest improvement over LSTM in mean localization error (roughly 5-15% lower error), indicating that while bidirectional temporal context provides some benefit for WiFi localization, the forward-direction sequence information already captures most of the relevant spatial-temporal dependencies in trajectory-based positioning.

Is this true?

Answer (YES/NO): NO